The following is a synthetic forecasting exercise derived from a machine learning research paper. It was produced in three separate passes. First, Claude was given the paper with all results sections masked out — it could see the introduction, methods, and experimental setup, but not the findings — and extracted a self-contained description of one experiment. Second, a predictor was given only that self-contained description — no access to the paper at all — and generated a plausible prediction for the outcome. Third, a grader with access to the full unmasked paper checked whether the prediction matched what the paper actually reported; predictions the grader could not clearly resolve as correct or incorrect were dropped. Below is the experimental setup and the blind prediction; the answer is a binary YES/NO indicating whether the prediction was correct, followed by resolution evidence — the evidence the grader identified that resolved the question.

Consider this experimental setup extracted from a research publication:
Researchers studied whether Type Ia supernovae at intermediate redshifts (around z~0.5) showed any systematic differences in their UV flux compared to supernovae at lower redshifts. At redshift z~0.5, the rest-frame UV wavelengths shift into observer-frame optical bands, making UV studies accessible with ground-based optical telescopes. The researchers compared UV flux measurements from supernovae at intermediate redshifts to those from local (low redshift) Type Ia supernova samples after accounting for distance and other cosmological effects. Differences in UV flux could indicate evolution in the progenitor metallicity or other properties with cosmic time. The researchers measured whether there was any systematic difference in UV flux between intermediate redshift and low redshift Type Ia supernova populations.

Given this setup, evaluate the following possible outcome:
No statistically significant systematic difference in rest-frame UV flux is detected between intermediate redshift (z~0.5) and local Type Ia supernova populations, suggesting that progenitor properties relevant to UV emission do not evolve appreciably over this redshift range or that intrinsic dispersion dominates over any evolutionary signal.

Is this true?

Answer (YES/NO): YES